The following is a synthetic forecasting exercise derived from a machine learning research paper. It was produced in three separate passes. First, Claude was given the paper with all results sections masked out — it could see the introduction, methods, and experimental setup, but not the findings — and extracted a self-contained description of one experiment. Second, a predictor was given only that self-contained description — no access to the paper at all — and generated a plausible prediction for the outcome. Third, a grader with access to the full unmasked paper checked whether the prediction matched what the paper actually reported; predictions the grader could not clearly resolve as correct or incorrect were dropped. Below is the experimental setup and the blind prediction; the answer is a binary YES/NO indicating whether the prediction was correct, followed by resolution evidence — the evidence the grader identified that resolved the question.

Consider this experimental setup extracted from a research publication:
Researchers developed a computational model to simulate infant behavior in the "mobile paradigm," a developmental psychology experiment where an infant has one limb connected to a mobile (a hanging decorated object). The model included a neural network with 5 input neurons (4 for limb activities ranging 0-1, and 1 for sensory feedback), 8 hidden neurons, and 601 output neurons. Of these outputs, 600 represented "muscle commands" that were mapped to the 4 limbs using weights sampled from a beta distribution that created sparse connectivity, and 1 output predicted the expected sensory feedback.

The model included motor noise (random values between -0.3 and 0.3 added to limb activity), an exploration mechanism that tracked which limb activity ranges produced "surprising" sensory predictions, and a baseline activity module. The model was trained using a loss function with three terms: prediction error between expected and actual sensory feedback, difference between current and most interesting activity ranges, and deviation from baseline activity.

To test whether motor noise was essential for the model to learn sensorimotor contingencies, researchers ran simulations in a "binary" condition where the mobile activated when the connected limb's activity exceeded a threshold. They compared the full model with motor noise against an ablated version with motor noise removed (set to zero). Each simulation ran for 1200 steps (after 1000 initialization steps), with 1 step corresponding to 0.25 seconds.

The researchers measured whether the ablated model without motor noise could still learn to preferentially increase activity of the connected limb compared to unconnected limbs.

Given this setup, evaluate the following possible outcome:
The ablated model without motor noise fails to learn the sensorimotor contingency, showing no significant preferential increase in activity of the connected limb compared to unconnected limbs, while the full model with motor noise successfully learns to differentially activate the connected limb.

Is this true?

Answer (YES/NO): YES